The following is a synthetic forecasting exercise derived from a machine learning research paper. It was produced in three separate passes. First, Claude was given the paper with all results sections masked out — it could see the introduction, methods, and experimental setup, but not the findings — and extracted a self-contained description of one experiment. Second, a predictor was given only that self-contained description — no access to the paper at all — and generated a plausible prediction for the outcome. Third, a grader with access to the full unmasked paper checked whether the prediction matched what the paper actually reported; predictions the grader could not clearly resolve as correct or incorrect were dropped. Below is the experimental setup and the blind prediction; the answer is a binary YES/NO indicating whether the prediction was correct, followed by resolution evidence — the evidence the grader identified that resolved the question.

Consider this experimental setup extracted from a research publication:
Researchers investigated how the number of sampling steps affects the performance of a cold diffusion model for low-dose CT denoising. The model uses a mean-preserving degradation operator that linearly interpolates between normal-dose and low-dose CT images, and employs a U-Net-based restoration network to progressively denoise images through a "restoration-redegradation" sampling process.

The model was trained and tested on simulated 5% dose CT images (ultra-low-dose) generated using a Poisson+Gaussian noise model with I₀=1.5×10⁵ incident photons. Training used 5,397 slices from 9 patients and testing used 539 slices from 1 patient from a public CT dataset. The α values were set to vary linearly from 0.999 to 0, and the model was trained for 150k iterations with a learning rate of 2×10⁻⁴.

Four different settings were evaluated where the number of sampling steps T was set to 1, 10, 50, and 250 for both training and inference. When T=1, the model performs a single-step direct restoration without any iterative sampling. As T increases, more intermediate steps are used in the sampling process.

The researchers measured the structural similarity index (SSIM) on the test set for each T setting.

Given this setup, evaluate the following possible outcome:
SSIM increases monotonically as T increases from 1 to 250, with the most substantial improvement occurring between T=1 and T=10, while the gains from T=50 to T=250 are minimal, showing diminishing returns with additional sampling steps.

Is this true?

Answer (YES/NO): NO